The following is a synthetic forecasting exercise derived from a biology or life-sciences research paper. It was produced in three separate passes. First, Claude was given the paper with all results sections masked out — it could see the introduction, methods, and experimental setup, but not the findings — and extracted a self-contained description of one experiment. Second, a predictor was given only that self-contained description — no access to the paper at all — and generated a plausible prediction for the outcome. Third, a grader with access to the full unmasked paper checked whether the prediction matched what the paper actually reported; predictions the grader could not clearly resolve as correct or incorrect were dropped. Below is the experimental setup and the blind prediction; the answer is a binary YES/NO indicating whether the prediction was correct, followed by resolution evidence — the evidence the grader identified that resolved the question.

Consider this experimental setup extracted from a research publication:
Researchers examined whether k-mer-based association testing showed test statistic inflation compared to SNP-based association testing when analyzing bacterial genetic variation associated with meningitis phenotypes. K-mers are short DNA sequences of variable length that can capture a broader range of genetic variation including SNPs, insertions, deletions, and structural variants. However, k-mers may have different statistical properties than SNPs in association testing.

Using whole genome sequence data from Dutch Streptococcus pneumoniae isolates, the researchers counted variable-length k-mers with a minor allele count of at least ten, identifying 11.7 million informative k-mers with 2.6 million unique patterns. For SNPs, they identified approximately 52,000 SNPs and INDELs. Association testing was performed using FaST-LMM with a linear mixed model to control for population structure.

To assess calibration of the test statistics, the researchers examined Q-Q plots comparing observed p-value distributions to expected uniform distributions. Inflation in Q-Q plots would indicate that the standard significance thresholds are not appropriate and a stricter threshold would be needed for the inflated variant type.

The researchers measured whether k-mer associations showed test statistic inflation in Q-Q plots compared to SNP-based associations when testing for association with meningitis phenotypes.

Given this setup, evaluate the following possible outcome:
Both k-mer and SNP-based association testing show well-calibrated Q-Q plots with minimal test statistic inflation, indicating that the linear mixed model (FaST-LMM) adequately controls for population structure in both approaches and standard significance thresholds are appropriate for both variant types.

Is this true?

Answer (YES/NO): NO